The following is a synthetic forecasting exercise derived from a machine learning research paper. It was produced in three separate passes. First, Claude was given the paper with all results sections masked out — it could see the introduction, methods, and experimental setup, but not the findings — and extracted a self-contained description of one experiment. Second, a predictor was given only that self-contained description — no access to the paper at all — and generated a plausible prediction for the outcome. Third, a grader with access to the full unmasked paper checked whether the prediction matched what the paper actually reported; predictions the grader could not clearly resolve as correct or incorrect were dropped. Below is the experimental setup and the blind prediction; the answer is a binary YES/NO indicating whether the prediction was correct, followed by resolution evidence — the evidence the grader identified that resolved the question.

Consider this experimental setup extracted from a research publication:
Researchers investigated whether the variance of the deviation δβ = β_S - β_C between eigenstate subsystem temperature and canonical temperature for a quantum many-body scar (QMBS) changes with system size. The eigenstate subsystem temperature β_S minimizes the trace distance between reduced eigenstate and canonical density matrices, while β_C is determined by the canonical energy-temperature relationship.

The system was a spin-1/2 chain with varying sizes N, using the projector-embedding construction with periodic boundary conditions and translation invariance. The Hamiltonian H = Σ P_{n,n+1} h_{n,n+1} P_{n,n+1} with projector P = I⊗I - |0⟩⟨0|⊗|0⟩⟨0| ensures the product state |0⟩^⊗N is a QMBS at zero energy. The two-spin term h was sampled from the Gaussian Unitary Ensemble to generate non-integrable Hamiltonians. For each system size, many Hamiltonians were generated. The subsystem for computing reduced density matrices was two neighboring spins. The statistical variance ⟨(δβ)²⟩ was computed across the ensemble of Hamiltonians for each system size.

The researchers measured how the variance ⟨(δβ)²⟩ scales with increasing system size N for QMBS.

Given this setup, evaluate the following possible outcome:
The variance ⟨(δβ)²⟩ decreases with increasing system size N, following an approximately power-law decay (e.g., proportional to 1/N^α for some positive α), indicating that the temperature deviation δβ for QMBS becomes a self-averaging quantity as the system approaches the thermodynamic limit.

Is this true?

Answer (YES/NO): NO